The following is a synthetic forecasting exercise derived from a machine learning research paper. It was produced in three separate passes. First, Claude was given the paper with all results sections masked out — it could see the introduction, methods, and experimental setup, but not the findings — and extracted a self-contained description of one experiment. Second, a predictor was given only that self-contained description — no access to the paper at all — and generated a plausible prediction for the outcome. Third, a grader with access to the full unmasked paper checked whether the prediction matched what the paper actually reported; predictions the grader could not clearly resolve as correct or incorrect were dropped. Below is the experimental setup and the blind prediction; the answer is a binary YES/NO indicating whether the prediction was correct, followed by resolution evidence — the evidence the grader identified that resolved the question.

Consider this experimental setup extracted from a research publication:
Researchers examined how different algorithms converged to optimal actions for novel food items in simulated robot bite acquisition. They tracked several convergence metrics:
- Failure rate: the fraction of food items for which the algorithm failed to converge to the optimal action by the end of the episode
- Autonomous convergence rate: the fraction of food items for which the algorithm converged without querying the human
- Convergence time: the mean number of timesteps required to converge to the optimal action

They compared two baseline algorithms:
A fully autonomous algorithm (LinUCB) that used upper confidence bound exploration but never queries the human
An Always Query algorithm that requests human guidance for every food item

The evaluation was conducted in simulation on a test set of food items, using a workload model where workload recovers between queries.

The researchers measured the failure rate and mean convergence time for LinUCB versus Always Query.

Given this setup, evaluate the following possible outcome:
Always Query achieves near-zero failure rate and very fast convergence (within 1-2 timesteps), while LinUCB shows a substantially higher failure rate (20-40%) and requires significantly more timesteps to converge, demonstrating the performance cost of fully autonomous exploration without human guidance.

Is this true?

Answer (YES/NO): NO